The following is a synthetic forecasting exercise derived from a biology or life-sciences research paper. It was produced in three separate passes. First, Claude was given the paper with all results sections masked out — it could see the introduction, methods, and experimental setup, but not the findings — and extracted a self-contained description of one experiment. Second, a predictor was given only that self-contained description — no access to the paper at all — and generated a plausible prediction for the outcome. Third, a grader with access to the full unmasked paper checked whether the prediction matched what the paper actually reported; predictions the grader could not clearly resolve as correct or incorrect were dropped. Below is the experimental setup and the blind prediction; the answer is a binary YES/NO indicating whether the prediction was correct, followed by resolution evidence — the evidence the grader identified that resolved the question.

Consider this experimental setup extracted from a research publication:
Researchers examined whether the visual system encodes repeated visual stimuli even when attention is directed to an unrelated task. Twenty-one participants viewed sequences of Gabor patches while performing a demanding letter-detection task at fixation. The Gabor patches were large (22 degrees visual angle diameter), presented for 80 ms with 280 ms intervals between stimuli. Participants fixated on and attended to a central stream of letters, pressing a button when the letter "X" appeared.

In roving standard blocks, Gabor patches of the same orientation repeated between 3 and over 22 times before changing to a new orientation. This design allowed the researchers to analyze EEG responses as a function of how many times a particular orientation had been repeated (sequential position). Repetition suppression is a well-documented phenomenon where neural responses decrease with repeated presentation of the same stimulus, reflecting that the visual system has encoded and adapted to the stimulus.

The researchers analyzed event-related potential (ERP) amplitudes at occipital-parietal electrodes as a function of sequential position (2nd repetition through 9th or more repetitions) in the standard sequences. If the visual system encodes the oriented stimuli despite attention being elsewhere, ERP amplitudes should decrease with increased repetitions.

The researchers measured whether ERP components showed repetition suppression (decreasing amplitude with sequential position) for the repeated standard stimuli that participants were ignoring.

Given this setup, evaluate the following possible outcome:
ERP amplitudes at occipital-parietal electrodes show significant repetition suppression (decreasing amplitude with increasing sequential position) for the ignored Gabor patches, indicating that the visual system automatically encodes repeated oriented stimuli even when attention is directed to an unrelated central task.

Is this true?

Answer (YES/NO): YES